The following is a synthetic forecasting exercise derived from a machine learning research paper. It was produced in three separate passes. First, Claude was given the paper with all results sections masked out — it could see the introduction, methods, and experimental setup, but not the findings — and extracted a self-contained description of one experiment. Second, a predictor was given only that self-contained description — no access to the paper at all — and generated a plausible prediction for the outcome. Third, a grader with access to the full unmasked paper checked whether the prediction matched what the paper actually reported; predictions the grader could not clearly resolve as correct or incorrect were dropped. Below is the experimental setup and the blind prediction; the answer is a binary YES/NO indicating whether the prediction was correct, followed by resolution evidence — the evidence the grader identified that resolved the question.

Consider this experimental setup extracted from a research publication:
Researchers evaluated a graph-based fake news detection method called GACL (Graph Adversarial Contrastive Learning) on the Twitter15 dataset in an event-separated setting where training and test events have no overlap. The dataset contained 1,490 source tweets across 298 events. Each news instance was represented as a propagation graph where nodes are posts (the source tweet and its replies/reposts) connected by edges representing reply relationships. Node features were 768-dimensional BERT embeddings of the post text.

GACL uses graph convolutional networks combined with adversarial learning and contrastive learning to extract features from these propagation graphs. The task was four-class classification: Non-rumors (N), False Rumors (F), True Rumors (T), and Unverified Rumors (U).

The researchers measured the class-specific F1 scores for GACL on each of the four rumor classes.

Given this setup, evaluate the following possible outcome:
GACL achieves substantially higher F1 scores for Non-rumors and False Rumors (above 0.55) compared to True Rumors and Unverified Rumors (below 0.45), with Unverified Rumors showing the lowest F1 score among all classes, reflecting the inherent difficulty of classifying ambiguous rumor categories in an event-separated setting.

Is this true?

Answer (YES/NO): NO